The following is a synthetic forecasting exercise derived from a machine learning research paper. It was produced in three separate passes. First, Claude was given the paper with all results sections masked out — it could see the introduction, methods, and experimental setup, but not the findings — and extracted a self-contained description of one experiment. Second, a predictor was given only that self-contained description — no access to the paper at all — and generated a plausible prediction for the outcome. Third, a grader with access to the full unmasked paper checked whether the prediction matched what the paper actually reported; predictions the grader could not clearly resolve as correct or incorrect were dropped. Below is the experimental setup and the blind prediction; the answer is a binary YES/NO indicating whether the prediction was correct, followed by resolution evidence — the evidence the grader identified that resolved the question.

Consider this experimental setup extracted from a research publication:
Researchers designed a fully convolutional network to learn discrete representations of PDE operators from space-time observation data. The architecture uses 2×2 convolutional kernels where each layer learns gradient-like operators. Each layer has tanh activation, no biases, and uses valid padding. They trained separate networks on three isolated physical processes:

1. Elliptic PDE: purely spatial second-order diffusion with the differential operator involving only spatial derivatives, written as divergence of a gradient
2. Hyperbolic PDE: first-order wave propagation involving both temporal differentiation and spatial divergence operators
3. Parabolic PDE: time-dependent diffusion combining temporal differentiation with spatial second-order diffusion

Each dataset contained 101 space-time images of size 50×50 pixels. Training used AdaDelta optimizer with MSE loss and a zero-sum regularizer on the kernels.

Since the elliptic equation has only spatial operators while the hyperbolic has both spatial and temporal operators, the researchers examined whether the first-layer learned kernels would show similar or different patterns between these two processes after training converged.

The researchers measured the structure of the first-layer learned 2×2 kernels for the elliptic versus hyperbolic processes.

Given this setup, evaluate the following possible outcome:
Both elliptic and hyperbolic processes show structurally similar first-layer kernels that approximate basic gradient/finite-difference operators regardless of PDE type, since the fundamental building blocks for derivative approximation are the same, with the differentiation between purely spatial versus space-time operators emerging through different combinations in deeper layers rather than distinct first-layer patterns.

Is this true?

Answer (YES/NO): NO